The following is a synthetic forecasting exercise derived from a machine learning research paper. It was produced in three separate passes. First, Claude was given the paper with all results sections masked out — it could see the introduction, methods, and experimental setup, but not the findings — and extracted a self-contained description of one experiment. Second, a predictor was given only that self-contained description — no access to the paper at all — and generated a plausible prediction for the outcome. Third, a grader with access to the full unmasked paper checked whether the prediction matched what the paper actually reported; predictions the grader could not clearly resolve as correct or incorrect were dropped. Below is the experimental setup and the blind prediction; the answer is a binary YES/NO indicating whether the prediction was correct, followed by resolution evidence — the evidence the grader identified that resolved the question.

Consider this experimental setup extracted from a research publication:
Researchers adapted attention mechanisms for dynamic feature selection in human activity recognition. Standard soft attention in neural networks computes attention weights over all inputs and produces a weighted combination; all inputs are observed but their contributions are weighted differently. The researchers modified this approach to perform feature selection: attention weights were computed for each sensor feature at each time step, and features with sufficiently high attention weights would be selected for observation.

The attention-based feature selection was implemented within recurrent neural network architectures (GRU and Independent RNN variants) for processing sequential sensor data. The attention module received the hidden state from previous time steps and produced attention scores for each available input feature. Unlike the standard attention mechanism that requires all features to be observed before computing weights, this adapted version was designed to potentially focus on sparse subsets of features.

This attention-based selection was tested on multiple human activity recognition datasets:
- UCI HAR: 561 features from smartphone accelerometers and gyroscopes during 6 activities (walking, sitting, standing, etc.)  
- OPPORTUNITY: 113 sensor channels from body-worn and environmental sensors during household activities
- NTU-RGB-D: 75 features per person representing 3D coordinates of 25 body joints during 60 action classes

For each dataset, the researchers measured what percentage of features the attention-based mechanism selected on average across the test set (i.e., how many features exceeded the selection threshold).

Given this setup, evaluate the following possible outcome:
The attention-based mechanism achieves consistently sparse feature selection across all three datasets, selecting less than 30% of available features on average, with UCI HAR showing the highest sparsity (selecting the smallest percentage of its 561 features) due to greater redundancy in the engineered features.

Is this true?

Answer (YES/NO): NO